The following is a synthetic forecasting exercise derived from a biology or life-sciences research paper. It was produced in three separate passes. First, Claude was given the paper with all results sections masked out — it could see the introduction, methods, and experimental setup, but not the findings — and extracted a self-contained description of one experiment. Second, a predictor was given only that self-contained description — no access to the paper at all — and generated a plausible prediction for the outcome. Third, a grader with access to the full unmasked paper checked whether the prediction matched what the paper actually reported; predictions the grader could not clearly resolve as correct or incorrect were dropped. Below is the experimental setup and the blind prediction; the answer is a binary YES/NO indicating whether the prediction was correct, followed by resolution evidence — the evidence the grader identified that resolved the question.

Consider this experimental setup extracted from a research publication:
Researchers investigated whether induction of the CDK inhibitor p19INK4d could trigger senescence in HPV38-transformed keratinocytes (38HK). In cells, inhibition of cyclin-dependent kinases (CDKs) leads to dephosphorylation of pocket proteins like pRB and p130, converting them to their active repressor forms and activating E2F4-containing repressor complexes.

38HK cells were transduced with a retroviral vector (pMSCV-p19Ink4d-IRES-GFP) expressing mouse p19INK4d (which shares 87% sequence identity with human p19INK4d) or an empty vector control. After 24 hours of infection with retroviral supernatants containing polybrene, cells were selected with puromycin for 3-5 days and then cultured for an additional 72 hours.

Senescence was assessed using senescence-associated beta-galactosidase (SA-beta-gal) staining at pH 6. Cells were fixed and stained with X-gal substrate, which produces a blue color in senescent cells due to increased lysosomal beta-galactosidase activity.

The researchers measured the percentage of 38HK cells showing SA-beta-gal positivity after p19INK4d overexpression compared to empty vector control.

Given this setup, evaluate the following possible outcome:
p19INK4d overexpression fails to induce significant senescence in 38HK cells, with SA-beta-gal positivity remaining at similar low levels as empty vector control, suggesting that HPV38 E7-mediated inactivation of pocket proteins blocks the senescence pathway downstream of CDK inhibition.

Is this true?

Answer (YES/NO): NO